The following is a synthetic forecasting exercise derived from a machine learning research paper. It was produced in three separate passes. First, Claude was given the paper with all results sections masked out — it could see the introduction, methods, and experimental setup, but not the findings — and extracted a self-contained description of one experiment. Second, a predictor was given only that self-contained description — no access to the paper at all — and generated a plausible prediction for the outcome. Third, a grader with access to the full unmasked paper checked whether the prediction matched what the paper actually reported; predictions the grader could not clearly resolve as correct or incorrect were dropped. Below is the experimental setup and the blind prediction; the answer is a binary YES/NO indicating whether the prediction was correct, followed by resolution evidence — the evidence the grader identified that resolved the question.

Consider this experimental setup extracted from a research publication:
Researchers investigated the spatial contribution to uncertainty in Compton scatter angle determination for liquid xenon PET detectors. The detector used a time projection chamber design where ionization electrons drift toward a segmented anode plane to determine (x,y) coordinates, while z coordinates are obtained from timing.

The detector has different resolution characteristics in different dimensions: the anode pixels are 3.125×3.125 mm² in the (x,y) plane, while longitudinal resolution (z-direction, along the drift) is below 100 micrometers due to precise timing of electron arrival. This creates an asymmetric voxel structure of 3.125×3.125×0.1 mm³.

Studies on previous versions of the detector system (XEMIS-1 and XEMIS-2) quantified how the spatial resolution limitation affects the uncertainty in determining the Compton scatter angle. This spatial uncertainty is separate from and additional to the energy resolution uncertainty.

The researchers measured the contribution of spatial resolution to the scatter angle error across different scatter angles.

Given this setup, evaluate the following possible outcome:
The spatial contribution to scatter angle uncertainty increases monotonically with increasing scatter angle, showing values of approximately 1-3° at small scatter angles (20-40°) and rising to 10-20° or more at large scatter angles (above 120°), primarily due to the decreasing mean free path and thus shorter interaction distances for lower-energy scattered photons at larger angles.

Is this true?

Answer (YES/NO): NO